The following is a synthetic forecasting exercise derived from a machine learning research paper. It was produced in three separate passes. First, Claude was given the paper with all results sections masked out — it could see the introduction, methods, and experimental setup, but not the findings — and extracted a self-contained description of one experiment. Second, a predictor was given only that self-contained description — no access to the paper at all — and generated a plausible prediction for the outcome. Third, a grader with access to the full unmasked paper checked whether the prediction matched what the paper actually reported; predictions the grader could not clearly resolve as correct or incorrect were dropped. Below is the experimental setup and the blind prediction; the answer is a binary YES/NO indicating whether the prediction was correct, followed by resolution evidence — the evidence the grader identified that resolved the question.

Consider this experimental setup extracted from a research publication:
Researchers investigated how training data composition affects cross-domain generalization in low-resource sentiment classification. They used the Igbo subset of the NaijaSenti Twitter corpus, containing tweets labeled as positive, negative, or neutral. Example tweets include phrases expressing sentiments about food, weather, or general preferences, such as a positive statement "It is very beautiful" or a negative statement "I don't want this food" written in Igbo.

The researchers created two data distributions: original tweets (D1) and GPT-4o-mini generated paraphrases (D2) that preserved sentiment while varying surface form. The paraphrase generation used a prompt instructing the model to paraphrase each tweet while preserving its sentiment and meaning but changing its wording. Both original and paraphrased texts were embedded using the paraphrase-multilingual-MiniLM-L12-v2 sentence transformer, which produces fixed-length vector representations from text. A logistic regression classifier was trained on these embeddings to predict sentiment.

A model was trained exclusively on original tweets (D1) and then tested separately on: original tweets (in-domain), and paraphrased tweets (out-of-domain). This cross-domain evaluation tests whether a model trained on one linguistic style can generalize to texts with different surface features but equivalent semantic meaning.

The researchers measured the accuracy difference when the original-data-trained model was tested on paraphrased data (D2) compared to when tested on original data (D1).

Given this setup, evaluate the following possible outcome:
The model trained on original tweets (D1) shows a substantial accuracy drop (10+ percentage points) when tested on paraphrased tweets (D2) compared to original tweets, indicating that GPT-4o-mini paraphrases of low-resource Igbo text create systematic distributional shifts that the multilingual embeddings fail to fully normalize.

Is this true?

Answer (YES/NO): YES